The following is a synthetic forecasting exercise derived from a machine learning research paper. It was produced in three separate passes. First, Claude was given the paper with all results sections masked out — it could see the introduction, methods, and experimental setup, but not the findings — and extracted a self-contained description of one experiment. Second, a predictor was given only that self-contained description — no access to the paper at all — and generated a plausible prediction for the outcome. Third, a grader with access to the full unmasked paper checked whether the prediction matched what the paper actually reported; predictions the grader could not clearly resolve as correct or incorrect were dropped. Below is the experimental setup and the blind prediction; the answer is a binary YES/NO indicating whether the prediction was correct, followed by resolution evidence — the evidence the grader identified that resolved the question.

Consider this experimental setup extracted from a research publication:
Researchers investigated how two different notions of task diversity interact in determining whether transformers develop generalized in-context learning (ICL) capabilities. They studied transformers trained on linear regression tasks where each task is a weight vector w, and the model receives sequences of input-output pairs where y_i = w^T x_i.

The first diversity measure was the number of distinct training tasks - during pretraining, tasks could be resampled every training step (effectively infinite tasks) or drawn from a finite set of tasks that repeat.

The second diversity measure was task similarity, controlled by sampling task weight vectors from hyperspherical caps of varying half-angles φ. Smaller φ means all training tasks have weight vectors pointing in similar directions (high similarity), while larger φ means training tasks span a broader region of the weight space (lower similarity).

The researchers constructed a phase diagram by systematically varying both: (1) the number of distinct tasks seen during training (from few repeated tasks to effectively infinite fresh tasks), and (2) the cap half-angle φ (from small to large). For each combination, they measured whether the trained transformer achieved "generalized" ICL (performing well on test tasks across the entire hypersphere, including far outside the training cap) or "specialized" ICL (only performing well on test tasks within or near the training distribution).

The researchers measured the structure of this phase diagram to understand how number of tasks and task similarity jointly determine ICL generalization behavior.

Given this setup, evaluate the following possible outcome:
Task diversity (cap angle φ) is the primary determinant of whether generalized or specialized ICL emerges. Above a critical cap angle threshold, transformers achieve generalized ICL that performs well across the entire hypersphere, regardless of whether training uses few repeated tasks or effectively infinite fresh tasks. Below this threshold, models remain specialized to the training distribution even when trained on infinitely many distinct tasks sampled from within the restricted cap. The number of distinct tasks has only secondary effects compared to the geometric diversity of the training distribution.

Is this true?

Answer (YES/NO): NO